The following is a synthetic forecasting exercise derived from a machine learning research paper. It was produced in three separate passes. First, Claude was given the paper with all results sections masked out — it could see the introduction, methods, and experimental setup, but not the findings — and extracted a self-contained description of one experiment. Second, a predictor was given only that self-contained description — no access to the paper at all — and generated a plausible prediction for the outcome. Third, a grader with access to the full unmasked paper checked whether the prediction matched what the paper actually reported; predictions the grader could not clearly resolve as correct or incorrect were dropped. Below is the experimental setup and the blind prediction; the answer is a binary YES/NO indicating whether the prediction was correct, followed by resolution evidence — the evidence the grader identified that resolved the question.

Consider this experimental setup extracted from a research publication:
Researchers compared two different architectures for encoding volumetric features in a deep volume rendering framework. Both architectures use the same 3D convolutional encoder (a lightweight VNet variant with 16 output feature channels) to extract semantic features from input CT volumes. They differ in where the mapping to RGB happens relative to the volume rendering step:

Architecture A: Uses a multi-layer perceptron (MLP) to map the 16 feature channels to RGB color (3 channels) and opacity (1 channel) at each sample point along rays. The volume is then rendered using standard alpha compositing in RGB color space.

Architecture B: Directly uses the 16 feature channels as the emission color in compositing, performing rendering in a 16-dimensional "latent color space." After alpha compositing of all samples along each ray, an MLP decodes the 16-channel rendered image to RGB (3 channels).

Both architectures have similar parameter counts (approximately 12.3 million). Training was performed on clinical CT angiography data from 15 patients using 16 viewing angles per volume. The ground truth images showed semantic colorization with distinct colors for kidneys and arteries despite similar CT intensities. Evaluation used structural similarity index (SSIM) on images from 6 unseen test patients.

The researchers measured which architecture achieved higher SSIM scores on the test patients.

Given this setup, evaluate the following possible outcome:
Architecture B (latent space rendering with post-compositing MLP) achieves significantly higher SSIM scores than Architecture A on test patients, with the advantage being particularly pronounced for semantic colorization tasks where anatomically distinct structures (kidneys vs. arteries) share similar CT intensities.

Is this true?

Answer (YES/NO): NO